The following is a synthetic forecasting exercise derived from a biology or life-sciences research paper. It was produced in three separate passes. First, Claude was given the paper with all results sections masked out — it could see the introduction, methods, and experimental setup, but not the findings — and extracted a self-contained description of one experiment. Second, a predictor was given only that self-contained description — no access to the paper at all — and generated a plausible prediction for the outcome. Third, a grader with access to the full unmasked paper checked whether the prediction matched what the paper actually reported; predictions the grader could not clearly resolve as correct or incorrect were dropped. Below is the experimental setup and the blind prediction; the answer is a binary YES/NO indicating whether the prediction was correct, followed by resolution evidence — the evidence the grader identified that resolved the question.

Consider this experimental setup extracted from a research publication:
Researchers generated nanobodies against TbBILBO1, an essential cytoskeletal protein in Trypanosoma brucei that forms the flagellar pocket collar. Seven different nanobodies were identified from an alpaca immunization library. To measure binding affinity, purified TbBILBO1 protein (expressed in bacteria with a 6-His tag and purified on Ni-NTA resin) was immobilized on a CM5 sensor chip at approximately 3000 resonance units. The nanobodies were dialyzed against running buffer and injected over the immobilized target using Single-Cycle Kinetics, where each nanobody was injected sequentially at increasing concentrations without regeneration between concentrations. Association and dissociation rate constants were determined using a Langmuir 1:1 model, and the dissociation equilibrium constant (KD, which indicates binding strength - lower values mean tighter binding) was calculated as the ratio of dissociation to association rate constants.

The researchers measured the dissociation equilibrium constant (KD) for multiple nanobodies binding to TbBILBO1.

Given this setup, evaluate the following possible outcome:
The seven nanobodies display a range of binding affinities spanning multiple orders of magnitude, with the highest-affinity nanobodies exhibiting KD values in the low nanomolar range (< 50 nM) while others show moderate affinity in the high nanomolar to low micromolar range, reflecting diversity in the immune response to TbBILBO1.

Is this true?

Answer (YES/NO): NO